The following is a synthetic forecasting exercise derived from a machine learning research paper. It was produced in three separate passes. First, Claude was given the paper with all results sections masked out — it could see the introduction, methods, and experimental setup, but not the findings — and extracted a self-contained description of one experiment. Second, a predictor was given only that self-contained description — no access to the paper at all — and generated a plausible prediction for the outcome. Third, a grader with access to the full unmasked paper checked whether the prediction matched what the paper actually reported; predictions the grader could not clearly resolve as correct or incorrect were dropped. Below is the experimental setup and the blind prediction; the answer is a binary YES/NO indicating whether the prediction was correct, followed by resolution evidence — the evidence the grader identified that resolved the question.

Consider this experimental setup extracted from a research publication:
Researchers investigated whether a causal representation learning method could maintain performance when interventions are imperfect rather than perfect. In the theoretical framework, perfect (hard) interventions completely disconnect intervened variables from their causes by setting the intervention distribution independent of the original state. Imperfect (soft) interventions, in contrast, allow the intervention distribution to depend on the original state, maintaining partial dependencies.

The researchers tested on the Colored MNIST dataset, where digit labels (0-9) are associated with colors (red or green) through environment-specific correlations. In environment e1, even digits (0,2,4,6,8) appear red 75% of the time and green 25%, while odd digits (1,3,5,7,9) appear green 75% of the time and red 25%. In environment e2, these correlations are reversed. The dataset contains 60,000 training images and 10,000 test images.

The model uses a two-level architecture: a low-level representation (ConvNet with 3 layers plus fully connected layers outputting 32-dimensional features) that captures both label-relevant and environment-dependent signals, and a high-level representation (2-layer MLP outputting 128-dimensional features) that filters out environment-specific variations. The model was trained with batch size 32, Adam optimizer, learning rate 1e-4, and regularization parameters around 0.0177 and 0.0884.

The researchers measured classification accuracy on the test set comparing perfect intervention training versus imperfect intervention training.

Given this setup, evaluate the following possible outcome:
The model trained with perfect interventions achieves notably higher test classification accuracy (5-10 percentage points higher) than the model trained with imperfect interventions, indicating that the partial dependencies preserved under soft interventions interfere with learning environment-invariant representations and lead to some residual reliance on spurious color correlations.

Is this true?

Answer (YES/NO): NO